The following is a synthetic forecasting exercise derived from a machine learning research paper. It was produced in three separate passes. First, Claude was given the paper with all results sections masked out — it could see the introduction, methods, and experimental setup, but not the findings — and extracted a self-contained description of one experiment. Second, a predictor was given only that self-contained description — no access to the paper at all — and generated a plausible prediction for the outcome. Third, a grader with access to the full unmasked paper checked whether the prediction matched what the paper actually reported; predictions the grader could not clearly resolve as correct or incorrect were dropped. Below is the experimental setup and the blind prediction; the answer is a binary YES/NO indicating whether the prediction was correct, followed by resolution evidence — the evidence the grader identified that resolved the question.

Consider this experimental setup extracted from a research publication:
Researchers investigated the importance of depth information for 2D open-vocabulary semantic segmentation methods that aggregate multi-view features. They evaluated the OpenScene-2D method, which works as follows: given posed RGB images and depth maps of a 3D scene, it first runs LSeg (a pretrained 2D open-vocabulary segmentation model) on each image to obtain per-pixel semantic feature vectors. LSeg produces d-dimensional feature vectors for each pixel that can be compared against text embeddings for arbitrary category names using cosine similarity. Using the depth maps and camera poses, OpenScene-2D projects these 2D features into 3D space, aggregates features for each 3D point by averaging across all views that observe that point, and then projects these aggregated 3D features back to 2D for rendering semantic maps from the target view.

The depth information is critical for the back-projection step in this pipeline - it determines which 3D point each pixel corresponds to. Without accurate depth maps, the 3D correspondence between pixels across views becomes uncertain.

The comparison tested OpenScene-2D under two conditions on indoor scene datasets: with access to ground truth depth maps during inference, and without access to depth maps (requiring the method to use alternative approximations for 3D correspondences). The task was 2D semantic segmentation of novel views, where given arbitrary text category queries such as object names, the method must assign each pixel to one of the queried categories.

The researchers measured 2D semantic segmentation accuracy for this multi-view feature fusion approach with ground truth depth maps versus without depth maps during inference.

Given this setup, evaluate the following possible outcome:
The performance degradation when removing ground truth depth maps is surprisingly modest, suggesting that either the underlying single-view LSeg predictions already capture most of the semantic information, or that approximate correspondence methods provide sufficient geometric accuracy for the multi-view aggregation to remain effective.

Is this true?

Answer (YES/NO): NO